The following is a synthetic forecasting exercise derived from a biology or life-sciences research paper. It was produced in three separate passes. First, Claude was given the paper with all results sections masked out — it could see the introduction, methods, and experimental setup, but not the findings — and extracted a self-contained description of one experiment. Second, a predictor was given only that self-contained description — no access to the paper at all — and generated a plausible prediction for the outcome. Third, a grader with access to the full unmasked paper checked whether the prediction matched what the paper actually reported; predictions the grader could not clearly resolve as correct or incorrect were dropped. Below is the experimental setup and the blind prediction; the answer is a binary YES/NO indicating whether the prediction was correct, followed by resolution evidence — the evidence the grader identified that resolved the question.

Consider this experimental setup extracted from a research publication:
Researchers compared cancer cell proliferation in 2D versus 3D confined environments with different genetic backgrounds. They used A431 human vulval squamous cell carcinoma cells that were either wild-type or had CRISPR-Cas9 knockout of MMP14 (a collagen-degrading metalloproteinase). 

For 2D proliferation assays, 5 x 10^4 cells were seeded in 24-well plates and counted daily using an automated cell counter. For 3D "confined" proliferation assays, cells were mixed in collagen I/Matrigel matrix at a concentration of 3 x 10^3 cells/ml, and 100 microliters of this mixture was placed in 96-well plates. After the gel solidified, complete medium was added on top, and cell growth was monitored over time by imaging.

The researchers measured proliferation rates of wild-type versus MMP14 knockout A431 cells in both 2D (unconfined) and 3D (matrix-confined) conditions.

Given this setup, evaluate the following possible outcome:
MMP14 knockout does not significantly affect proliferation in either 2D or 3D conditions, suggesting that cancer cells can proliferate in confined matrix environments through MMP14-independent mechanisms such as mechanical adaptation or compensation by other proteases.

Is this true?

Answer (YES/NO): NO